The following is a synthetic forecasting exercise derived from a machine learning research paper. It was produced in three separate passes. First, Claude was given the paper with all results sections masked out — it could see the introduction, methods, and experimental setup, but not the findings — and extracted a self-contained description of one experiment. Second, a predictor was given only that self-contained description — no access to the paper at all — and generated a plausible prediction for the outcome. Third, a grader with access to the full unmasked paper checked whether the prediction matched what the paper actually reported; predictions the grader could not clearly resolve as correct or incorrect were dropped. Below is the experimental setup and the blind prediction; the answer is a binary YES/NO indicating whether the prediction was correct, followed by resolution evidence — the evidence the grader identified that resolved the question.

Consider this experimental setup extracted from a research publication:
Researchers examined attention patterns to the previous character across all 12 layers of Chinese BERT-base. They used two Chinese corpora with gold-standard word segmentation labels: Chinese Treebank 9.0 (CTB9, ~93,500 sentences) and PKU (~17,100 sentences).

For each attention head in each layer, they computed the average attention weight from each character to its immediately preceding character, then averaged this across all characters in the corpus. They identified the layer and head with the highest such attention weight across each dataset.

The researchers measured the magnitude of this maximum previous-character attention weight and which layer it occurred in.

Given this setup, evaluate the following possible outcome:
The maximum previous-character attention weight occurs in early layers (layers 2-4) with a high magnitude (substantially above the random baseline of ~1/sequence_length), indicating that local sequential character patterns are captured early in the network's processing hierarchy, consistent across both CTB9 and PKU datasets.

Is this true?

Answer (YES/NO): NO